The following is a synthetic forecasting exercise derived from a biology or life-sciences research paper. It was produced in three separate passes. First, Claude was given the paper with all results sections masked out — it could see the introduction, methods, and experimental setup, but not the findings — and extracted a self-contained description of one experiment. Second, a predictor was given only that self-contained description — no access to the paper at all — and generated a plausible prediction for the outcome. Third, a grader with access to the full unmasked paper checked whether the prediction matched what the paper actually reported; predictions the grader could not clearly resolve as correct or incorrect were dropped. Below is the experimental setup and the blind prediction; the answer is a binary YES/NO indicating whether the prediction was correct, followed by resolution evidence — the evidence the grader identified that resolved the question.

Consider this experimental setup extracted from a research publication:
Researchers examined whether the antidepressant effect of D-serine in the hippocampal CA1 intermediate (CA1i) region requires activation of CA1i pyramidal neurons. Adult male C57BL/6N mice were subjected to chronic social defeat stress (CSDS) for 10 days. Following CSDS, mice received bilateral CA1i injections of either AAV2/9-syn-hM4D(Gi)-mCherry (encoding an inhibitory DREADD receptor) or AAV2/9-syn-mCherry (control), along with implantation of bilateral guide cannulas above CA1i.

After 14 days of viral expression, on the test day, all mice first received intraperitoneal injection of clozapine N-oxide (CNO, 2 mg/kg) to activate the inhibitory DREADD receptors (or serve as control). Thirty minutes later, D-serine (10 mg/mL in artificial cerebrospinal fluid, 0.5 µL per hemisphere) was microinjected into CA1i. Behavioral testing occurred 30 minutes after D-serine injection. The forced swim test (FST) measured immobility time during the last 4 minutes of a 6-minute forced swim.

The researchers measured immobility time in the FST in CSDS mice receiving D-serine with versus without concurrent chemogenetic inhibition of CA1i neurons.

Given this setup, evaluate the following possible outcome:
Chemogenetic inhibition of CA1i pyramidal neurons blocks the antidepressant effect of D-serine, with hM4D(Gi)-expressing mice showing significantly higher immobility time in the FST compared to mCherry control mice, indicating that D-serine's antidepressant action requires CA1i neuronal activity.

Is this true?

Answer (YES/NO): YES